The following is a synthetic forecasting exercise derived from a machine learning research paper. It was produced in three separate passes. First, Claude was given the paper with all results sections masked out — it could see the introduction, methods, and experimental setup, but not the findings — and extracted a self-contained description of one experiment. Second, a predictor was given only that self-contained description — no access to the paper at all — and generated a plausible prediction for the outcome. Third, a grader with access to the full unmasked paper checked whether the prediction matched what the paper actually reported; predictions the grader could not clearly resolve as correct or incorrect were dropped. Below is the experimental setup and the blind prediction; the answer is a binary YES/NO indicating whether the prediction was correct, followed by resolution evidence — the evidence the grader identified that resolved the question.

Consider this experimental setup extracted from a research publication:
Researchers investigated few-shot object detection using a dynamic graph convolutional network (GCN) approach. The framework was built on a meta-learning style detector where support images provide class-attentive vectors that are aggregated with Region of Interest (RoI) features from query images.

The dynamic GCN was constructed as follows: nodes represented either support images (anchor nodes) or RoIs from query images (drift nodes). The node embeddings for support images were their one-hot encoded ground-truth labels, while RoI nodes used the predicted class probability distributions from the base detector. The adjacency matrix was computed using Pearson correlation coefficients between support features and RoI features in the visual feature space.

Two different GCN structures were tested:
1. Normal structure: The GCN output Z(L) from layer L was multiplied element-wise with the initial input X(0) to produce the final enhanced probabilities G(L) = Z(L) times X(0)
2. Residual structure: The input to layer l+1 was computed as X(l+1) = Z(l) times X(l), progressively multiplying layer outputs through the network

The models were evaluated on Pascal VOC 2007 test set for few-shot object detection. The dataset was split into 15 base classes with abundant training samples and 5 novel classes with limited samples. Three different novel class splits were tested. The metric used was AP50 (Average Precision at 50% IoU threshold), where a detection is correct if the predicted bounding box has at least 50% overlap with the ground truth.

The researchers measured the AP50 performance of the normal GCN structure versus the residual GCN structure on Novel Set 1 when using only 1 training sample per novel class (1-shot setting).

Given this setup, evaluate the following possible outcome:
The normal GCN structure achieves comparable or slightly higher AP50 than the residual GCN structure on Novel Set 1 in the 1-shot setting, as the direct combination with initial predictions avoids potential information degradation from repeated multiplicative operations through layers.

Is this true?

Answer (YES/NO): YES